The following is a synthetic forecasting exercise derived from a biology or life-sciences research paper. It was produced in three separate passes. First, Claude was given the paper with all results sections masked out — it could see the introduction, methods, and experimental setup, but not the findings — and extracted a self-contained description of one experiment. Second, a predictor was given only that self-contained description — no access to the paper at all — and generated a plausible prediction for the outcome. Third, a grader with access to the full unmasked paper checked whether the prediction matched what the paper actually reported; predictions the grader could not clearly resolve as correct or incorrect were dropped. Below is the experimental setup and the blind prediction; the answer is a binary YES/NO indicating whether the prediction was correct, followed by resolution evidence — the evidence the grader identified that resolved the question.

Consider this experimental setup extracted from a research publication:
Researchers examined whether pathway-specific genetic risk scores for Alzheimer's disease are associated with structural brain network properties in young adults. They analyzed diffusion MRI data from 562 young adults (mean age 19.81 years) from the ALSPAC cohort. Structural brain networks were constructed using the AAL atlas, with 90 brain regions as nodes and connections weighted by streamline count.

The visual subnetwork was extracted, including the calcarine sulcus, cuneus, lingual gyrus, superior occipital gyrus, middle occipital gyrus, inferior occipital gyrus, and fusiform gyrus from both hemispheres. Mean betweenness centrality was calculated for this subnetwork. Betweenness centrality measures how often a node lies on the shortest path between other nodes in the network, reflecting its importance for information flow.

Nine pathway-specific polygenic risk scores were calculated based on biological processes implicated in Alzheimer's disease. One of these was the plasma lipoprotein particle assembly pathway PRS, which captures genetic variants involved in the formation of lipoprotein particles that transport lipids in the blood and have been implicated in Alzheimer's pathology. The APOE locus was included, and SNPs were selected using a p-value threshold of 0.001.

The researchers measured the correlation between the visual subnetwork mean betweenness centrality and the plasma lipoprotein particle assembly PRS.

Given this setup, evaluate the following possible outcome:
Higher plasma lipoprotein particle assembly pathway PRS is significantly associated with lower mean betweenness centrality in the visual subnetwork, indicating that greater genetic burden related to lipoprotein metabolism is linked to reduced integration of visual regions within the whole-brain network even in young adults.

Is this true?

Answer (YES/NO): NO